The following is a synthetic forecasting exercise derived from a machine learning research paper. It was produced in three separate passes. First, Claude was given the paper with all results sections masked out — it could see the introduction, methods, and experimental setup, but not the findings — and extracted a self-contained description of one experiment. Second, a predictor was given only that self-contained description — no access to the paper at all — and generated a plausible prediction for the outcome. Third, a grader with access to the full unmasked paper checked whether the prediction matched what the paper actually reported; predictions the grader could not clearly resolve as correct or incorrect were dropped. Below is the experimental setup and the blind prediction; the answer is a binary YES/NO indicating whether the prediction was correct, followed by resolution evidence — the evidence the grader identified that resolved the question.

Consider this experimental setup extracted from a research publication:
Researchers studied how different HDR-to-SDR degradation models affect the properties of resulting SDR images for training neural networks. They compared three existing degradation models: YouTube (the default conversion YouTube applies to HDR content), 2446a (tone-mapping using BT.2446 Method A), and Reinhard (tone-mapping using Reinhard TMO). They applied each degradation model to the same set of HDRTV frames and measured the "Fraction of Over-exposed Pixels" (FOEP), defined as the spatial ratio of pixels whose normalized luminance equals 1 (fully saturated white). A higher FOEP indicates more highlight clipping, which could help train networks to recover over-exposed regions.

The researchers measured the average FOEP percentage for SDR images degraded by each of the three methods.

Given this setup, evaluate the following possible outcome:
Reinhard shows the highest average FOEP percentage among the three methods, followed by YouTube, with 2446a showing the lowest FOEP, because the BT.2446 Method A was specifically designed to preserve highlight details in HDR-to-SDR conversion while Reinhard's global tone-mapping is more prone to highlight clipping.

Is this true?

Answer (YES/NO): NO